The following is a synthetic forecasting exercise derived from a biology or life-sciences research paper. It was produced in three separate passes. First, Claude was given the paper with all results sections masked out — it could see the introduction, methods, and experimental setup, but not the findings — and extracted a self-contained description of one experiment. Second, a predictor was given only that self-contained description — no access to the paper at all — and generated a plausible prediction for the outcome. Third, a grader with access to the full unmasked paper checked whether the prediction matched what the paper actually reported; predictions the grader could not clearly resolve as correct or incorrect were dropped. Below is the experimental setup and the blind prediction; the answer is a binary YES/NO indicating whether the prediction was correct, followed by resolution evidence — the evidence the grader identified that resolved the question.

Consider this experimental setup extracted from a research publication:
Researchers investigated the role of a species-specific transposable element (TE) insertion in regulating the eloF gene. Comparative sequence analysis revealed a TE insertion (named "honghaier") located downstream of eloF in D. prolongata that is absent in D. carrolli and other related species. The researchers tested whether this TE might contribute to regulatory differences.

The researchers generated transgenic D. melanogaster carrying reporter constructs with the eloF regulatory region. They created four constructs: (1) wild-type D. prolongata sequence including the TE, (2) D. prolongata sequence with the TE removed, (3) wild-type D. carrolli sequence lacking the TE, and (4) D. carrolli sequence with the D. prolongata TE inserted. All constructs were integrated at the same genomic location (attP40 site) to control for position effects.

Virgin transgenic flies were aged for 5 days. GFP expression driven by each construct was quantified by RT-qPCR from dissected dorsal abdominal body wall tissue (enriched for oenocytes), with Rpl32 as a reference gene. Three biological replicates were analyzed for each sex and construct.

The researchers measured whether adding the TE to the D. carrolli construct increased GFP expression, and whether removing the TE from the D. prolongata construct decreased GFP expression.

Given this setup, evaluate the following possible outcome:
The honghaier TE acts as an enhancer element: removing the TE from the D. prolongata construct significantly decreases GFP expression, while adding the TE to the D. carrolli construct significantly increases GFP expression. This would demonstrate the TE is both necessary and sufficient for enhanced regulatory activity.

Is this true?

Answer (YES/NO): NO